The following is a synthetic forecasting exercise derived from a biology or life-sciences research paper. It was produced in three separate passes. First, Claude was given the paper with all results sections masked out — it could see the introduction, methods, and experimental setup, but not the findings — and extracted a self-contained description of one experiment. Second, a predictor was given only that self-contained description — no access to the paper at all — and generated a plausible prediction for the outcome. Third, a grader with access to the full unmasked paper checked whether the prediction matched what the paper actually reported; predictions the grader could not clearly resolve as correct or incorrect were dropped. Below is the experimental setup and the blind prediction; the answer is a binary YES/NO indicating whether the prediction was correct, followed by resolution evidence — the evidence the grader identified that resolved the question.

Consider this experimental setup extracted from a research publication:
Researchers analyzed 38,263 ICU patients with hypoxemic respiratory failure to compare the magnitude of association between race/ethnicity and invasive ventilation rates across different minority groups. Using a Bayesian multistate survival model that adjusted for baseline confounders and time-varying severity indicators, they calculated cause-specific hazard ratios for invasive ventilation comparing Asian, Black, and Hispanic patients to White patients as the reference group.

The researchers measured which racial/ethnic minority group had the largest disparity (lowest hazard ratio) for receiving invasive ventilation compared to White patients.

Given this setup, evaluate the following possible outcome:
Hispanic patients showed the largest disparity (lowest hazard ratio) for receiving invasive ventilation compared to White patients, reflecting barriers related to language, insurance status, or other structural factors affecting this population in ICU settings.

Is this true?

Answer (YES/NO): YES